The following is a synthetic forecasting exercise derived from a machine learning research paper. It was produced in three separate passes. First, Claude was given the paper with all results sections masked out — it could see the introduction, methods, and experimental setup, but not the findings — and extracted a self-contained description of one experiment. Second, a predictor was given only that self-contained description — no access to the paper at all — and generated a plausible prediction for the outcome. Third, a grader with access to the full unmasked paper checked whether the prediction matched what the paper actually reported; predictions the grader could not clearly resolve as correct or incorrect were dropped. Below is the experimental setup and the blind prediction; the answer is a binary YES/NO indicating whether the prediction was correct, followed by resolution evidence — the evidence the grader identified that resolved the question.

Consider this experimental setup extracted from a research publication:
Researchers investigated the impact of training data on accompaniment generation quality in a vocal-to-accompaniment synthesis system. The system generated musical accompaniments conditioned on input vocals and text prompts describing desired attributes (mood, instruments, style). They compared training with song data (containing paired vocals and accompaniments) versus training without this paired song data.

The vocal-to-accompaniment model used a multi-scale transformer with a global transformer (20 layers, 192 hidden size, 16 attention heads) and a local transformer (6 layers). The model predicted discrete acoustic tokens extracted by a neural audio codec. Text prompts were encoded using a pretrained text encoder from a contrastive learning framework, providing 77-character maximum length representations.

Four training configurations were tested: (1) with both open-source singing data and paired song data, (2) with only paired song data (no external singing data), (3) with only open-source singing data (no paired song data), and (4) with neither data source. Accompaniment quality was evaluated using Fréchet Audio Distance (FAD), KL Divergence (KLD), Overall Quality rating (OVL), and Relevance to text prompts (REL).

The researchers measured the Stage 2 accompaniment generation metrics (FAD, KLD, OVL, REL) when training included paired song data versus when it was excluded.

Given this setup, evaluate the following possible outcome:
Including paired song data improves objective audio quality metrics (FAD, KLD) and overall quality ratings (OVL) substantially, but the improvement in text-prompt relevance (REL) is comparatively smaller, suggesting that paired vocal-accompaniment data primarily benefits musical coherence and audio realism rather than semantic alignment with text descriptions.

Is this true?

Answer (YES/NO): NO